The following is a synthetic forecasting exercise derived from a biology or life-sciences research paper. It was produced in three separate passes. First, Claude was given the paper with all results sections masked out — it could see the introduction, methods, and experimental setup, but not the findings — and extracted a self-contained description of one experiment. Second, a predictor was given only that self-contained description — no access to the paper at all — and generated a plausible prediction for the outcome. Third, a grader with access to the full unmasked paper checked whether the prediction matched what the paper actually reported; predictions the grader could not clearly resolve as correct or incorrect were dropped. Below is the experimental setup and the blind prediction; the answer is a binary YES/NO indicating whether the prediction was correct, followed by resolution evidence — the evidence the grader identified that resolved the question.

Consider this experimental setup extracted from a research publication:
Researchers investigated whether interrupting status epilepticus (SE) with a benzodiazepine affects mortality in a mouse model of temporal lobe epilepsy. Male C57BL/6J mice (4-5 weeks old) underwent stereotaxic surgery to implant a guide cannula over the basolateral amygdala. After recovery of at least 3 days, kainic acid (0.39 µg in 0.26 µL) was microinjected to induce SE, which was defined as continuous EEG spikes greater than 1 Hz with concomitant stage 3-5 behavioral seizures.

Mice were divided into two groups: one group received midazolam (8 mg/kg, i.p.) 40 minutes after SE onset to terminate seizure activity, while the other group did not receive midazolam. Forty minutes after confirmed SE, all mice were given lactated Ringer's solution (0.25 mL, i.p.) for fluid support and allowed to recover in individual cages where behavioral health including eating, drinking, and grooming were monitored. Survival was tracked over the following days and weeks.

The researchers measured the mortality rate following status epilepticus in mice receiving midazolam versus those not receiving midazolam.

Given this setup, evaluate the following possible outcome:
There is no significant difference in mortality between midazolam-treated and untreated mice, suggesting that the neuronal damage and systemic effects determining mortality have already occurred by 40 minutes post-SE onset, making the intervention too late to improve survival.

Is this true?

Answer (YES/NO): YES